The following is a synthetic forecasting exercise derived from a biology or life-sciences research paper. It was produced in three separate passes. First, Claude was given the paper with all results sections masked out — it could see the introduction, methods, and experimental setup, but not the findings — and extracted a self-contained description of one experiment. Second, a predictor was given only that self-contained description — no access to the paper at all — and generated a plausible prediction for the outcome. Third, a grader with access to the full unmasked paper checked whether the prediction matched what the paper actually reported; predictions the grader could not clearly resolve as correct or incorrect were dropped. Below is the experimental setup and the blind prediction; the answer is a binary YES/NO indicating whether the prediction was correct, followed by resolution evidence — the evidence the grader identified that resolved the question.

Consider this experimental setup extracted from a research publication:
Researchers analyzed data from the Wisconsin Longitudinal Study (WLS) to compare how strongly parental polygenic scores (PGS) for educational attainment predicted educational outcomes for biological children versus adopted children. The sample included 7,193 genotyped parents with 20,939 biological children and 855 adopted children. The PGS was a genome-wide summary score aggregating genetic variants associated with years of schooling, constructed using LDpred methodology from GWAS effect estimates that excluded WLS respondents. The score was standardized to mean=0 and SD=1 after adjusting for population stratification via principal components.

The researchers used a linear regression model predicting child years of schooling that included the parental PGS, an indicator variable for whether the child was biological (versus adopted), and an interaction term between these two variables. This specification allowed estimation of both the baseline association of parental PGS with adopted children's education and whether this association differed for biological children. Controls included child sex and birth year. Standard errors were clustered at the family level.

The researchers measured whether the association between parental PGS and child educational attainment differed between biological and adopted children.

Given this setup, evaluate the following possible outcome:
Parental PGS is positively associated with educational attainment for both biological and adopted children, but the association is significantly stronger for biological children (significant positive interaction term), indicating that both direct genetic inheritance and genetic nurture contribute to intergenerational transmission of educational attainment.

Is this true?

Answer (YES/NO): YES